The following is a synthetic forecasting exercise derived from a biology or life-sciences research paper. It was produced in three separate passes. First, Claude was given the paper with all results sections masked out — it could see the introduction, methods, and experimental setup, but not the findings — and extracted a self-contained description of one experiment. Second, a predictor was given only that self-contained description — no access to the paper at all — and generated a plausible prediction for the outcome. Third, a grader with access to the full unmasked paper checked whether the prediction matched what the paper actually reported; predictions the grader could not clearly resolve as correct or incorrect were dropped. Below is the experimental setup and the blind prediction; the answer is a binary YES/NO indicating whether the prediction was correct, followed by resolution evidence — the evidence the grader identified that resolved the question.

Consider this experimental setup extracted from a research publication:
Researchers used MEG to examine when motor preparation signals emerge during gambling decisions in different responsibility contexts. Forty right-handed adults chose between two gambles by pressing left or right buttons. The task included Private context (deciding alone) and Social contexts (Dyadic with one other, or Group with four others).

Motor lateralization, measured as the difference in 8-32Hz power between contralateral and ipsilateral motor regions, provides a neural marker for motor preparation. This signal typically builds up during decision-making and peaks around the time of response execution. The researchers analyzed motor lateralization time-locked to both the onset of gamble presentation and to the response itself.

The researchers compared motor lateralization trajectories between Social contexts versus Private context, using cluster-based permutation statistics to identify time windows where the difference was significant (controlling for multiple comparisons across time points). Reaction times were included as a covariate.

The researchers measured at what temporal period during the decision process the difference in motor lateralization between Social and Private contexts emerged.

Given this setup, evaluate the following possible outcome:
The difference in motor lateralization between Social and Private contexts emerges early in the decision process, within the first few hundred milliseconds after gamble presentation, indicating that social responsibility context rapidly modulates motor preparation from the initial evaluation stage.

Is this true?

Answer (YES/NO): NO